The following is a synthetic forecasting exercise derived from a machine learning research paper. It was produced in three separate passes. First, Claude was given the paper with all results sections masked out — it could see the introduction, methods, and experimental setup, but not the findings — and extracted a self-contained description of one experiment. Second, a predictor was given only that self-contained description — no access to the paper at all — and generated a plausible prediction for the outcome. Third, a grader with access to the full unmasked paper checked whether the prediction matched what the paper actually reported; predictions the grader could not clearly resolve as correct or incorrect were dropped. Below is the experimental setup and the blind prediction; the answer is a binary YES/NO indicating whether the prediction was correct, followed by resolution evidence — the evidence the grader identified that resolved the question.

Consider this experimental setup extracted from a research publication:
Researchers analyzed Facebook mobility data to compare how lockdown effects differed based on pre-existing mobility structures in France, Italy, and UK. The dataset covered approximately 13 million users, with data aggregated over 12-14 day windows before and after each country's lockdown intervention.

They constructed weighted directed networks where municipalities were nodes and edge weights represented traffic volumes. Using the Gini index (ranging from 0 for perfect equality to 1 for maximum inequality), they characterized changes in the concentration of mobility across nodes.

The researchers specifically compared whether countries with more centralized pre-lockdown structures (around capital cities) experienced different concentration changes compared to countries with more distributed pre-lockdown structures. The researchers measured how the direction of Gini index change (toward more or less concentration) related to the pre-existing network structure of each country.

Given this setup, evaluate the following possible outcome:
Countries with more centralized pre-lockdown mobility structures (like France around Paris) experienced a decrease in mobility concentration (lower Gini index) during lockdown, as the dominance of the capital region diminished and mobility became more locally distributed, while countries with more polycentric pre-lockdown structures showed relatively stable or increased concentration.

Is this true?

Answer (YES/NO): NO